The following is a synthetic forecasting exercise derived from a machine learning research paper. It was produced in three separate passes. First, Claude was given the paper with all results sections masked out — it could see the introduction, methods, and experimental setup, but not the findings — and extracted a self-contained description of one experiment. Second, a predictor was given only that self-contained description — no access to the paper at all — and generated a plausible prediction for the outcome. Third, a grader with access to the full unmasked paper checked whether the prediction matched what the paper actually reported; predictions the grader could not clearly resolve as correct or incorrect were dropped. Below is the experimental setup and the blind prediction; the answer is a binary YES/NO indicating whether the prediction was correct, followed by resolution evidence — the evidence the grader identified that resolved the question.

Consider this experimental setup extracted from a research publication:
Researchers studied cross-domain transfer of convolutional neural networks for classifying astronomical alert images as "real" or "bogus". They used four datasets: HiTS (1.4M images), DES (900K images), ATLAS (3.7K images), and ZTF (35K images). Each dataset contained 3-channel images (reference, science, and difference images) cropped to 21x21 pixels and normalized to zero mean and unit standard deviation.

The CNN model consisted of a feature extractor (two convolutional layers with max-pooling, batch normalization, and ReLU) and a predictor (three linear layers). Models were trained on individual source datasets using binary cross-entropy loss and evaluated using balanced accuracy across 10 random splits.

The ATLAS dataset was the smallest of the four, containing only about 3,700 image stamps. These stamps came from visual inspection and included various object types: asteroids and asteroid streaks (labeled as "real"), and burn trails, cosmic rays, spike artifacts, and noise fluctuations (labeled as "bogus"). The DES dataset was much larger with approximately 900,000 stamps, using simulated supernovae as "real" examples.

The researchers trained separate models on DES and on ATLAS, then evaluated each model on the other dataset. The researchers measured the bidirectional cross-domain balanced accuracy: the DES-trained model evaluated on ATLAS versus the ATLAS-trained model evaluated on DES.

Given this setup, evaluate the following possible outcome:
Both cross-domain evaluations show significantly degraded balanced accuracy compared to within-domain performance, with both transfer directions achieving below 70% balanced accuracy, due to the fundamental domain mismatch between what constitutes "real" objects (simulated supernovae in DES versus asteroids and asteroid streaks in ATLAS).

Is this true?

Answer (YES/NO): NO